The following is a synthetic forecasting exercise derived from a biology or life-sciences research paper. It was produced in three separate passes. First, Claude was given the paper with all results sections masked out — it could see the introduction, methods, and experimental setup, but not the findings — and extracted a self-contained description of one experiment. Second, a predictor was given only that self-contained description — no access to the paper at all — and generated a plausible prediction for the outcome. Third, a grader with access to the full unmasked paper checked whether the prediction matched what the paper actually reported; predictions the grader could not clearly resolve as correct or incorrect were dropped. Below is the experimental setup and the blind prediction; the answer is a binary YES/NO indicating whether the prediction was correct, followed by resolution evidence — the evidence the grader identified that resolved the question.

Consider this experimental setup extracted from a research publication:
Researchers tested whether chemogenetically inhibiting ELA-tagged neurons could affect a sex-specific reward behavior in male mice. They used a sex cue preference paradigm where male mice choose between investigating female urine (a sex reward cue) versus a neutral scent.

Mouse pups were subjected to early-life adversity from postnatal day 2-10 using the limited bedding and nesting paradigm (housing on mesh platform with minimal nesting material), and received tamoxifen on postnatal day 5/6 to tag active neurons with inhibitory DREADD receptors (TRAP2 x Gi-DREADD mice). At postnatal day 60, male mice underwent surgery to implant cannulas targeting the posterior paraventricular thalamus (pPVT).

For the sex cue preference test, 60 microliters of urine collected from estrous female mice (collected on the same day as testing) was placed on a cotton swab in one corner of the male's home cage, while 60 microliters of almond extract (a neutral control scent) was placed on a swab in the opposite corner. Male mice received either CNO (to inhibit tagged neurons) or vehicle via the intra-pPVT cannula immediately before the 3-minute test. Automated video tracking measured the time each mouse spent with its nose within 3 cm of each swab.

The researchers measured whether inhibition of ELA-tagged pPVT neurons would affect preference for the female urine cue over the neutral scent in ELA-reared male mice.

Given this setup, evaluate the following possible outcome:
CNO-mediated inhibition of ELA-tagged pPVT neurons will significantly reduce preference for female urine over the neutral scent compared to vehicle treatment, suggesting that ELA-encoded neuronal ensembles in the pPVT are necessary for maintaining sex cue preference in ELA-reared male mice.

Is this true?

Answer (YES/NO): NO